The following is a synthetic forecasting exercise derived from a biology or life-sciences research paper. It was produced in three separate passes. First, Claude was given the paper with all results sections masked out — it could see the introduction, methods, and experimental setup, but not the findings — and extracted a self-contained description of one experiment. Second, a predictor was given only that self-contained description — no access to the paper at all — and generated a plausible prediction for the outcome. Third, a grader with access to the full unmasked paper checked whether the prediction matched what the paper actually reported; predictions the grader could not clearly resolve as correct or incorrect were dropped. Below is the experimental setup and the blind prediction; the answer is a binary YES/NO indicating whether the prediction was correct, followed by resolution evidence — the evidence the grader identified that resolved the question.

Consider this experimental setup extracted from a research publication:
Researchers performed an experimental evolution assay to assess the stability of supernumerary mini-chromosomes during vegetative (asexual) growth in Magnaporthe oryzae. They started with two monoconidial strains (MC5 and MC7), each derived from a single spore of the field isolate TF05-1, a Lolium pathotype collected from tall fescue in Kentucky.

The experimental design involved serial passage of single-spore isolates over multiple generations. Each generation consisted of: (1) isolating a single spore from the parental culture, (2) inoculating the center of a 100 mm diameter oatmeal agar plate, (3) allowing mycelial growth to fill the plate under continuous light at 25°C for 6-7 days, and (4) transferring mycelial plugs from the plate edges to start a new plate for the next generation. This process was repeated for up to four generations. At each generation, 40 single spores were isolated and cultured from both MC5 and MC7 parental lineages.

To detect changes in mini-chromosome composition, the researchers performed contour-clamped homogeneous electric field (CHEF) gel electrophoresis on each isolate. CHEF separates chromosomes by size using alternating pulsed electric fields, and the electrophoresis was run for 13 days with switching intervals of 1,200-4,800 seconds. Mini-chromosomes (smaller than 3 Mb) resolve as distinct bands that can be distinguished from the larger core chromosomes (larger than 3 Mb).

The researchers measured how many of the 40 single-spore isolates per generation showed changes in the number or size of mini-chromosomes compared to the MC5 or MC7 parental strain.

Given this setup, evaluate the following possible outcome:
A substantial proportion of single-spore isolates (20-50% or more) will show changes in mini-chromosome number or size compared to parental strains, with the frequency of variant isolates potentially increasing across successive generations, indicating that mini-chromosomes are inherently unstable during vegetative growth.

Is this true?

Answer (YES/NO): NO